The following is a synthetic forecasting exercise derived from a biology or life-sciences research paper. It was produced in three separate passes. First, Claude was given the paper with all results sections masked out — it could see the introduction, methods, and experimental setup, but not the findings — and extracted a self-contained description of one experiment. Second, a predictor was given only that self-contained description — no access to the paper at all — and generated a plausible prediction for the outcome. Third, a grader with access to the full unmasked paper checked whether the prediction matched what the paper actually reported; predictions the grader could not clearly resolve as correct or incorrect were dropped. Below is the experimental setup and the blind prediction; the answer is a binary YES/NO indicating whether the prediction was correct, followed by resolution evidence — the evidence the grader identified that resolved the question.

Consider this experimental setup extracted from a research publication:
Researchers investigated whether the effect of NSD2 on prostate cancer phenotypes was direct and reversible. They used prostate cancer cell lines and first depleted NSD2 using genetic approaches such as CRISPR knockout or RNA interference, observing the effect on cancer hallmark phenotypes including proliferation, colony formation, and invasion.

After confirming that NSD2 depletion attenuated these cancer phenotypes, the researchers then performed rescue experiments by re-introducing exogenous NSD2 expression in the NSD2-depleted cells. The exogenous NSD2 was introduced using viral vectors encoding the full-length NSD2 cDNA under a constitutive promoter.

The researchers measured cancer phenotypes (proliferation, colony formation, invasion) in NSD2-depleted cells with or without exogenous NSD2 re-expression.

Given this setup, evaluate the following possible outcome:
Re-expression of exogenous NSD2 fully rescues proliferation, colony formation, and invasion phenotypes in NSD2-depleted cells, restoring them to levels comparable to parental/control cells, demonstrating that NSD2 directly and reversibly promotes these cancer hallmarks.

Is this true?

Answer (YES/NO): YES